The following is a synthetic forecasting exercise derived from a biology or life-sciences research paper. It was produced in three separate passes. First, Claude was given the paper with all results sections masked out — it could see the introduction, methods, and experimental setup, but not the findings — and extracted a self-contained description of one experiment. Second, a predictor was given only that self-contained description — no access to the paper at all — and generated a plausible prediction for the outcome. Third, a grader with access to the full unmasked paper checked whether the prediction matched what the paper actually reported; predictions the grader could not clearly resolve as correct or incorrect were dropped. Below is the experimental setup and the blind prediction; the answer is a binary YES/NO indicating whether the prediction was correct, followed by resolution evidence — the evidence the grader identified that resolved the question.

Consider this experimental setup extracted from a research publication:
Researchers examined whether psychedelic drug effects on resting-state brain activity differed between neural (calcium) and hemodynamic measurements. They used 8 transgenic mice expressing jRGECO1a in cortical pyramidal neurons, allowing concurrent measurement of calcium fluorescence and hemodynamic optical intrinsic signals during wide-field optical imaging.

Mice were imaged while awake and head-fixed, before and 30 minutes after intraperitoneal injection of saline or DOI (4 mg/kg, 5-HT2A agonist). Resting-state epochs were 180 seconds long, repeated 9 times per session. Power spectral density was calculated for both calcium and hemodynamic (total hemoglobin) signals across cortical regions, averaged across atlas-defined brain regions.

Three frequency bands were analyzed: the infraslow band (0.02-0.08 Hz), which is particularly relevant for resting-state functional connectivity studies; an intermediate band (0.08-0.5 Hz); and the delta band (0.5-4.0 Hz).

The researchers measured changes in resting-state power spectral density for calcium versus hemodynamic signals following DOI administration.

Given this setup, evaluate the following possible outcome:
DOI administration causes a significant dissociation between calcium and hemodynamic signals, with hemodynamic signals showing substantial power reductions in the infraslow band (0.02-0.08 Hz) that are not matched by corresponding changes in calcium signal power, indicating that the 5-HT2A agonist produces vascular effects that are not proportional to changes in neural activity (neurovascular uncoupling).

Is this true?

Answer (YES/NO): NO